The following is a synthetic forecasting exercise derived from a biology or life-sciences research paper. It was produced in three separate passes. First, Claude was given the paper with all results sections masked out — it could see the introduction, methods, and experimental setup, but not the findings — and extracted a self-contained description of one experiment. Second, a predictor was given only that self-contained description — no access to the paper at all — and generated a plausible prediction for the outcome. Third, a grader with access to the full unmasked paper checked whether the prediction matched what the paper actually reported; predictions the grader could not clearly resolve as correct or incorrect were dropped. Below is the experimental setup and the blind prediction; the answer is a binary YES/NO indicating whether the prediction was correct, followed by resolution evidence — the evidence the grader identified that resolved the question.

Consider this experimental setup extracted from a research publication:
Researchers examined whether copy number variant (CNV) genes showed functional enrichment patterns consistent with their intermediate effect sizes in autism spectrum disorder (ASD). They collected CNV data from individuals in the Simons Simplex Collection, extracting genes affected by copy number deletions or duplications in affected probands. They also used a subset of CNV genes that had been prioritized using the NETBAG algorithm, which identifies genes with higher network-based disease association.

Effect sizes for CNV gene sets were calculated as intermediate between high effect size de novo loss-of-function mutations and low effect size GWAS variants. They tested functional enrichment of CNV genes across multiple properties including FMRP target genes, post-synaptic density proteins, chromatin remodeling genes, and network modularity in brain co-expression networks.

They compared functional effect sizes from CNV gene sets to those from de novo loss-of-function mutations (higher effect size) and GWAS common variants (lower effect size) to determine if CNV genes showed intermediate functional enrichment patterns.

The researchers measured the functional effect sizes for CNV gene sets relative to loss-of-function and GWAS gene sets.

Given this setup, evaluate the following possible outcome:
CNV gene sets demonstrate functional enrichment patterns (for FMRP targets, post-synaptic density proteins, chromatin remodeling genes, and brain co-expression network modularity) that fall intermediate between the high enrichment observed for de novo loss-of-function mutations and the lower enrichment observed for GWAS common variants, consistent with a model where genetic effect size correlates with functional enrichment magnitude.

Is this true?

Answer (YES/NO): NO